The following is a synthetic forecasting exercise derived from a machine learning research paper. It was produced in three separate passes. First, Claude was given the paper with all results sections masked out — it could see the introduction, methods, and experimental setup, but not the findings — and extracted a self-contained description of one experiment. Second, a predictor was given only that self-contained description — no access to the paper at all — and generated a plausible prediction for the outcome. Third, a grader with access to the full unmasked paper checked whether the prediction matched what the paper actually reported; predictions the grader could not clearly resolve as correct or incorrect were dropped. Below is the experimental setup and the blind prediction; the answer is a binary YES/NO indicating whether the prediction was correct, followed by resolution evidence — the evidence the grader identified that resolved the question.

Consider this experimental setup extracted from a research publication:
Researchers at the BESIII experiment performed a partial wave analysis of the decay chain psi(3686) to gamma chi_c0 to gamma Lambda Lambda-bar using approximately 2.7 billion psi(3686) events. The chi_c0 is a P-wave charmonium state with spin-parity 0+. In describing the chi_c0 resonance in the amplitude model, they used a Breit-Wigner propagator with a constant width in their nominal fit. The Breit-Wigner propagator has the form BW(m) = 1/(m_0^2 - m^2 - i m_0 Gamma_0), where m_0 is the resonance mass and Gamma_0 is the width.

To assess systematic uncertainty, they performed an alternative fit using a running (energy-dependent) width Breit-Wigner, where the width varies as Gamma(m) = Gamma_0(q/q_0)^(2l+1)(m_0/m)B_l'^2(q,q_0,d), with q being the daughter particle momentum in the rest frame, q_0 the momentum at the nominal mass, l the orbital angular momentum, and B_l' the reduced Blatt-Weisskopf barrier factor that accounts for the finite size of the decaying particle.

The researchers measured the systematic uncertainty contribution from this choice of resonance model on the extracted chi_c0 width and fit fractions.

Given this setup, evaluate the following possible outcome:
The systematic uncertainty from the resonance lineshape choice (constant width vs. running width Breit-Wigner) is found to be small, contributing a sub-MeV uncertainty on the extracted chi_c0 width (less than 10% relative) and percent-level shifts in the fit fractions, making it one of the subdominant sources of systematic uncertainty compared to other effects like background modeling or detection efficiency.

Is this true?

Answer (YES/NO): NO